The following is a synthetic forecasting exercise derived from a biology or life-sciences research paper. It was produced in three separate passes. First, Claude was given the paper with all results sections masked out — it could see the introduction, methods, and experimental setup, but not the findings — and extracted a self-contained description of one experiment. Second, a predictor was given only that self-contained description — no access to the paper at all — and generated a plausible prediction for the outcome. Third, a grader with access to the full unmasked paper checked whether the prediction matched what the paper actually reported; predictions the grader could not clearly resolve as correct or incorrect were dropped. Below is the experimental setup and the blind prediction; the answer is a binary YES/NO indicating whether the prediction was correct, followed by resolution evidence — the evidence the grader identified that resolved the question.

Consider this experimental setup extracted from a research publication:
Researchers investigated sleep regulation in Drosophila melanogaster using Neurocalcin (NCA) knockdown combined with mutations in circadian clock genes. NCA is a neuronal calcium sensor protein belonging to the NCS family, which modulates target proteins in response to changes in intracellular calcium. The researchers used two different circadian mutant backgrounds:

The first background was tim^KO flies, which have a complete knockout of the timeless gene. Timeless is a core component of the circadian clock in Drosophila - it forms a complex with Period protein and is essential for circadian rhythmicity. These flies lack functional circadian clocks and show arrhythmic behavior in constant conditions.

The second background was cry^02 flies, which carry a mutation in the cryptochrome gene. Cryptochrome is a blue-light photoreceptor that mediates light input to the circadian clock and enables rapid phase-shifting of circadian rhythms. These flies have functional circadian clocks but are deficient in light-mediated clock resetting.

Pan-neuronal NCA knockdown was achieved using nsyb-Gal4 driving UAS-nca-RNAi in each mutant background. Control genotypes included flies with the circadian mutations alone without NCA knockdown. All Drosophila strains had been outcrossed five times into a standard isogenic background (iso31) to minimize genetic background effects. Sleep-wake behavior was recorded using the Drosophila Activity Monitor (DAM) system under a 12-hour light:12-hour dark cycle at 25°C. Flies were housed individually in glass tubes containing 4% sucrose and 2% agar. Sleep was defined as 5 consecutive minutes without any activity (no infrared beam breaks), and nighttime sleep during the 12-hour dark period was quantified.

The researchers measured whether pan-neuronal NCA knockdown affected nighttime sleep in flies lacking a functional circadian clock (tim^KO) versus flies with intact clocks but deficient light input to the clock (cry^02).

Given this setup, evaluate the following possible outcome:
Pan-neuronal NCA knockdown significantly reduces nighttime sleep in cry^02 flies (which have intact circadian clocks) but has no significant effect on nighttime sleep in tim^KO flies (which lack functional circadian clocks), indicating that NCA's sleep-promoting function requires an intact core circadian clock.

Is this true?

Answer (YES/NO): NO